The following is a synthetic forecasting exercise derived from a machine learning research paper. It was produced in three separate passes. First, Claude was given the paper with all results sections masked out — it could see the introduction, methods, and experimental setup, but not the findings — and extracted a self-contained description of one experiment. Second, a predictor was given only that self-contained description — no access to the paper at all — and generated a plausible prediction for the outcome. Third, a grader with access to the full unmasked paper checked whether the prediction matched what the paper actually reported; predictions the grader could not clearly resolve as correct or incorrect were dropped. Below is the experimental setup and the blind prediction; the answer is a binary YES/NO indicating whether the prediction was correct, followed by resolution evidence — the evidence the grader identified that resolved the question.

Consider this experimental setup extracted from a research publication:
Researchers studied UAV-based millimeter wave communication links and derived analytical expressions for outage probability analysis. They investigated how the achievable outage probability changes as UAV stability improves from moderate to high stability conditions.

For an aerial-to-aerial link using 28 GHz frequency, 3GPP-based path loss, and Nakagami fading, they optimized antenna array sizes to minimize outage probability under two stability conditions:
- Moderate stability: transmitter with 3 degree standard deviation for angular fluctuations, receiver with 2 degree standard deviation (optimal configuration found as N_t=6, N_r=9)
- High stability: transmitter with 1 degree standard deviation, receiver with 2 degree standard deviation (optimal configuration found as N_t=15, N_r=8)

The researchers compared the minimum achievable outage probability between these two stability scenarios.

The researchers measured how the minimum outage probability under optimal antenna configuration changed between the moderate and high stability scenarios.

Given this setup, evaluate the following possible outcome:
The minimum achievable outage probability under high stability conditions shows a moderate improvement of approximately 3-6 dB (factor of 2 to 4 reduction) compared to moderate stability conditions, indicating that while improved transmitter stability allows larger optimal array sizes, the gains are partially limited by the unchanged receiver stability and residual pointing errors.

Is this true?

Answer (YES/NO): NO